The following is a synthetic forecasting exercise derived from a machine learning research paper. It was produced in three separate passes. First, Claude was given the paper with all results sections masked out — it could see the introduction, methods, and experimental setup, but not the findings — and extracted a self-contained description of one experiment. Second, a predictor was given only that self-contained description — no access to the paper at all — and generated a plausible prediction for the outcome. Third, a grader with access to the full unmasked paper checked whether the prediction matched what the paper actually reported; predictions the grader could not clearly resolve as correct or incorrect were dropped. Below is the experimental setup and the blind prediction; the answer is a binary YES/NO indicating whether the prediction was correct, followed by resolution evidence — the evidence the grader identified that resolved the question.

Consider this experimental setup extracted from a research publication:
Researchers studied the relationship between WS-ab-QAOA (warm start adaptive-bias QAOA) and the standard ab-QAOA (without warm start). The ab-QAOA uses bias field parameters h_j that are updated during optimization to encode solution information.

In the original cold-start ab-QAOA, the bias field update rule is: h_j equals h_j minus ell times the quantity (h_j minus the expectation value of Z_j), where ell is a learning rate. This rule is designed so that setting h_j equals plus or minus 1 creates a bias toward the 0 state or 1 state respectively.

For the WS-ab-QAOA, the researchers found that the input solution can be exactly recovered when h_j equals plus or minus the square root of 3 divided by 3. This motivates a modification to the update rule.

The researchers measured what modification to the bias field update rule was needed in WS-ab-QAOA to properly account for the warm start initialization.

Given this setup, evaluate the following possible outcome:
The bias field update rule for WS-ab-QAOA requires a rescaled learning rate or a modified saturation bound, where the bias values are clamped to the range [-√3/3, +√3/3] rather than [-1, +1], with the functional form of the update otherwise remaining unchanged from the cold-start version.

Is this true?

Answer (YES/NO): NO